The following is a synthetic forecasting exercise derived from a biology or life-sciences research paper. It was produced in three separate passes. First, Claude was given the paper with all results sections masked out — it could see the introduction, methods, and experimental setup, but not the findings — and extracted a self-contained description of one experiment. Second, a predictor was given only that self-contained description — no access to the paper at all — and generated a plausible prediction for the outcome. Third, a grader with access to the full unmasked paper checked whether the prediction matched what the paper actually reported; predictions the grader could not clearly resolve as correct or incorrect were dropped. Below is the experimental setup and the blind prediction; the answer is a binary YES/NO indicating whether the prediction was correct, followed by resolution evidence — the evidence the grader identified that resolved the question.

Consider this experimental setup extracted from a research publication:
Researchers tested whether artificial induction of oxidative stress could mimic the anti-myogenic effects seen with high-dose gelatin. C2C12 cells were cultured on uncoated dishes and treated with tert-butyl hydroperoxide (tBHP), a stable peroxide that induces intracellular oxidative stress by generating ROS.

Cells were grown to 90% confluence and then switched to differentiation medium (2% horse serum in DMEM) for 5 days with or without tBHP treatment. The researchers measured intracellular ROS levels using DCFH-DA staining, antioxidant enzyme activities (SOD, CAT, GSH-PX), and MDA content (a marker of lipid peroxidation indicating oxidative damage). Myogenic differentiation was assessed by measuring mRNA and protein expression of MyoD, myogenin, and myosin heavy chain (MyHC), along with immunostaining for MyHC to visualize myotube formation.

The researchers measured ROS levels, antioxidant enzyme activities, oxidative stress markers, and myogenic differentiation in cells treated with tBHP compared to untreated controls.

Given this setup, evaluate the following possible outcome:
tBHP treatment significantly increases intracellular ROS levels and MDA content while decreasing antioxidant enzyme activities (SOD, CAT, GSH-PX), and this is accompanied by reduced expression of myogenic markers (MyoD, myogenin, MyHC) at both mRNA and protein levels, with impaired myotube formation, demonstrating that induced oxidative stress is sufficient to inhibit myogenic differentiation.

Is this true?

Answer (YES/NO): NO